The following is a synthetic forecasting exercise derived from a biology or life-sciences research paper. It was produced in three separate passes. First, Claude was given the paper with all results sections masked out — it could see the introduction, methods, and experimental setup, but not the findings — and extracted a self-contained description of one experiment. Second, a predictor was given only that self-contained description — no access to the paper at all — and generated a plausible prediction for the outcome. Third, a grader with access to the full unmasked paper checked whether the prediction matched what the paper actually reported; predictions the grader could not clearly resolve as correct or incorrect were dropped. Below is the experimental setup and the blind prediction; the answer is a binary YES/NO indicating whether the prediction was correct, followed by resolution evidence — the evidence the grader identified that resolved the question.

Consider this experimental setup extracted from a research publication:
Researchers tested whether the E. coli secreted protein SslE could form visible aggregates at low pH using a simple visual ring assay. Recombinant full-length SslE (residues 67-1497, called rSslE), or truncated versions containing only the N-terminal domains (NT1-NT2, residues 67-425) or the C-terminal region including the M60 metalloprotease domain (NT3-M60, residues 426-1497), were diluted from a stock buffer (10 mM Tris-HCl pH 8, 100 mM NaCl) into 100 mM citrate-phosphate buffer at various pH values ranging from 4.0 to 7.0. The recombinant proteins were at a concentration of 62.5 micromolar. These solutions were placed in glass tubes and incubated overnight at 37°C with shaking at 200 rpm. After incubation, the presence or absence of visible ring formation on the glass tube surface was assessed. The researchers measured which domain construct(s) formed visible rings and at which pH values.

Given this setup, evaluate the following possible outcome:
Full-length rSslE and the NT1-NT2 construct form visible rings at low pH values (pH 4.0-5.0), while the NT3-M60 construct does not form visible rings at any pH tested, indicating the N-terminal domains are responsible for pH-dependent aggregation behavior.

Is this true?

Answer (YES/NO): NO